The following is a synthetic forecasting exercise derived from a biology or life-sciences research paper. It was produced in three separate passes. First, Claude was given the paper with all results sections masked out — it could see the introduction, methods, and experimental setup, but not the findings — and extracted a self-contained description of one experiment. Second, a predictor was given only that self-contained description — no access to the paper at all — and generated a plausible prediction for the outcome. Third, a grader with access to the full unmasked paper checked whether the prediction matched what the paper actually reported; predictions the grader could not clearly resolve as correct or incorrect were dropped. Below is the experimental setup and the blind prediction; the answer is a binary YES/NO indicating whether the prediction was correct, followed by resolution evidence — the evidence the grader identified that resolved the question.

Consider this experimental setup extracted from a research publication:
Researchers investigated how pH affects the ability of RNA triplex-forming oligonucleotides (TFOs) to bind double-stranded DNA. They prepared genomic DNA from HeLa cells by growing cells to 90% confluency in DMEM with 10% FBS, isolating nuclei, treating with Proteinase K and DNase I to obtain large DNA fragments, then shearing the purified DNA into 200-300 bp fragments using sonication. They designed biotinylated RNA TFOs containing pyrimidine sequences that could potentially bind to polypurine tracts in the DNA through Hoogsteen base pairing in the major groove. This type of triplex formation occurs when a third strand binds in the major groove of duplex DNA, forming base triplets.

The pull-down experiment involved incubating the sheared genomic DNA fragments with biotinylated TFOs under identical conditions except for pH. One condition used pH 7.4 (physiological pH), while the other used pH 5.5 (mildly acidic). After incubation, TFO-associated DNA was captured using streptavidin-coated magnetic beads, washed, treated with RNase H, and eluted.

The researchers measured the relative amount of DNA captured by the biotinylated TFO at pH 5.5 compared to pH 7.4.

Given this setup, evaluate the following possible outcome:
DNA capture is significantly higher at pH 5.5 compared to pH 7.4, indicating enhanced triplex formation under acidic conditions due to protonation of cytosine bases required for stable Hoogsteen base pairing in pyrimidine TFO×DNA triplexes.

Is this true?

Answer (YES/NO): YES